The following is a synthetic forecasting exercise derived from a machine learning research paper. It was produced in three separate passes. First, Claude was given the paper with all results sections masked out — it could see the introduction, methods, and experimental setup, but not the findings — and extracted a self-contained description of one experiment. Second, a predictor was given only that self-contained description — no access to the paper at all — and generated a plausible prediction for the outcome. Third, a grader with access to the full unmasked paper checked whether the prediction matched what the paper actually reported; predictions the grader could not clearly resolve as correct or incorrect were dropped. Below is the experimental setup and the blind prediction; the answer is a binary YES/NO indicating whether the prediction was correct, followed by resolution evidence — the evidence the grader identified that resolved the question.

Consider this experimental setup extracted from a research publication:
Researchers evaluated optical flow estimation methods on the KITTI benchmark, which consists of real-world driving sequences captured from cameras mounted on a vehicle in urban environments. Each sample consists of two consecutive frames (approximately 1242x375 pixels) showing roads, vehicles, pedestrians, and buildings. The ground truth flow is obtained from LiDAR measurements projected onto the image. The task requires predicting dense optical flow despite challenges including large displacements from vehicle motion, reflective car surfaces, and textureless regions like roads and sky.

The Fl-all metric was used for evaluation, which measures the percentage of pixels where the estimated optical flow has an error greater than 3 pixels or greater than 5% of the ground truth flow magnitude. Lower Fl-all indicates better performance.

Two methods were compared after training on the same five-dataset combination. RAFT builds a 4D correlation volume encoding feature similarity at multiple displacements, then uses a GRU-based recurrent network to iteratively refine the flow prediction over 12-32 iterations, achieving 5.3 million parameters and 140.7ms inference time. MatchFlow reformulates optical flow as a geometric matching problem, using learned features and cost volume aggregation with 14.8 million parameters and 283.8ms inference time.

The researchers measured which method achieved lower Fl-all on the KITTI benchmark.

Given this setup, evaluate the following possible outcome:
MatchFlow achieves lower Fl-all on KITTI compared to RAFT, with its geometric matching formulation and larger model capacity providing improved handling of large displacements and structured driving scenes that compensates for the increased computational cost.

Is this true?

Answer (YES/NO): YES